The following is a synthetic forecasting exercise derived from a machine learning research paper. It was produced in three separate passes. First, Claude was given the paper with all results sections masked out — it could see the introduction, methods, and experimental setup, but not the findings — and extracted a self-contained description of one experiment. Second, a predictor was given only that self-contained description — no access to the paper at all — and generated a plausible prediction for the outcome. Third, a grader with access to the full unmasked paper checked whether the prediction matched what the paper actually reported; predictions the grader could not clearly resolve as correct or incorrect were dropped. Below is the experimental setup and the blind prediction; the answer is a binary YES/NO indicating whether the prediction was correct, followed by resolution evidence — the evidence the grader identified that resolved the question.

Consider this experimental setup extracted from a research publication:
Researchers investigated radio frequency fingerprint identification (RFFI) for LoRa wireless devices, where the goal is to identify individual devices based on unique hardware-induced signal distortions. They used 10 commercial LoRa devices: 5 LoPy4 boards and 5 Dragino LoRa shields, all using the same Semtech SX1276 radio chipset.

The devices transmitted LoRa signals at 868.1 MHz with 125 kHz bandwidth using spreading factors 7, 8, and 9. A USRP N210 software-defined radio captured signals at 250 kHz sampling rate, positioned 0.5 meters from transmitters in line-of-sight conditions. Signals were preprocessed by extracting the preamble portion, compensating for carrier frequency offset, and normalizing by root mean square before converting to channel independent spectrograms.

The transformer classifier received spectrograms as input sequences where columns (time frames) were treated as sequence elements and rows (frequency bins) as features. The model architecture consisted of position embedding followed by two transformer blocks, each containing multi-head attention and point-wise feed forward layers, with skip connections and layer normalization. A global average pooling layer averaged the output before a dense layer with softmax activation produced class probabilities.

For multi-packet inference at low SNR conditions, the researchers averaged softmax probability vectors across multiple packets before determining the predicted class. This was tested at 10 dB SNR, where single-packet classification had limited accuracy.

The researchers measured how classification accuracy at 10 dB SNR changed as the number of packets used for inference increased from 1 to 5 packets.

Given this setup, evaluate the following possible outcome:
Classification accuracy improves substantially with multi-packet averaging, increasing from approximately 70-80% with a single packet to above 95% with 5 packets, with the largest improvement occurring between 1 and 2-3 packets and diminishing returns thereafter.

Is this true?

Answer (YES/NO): NO